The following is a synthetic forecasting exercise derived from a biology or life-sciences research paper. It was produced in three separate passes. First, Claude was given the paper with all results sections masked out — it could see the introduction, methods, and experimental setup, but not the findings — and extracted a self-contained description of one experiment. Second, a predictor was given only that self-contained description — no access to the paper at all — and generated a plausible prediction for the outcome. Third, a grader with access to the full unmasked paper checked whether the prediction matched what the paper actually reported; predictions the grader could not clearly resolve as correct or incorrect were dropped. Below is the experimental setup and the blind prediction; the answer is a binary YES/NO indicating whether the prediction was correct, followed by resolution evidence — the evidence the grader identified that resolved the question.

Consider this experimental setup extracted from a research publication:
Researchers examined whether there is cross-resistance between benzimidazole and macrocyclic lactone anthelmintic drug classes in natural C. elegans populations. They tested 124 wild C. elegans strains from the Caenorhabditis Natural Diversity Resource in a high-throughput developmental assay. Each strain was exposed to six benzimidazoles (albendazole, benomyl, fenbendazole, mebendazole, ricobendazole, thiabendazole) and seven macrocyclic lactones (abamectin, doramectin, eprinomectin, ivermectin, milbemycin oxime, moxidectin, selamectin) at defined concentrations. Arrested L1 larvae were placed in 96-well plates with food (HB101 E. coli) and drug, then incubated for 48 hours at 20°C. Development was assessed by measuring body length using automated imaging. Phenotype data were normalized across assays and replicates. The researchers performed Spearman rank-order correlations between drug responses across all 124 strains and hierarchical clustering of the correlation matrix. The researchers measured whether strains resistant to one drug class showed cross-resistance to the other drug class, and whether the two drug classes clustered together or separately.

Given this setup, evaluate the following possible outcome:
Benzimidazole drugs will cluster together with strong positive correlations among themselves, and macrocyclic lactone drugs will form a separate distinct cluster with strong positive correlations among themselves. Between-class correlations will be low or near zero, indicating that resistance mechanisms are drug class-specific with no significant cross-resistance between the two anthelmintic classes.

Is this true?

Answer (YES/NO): YES